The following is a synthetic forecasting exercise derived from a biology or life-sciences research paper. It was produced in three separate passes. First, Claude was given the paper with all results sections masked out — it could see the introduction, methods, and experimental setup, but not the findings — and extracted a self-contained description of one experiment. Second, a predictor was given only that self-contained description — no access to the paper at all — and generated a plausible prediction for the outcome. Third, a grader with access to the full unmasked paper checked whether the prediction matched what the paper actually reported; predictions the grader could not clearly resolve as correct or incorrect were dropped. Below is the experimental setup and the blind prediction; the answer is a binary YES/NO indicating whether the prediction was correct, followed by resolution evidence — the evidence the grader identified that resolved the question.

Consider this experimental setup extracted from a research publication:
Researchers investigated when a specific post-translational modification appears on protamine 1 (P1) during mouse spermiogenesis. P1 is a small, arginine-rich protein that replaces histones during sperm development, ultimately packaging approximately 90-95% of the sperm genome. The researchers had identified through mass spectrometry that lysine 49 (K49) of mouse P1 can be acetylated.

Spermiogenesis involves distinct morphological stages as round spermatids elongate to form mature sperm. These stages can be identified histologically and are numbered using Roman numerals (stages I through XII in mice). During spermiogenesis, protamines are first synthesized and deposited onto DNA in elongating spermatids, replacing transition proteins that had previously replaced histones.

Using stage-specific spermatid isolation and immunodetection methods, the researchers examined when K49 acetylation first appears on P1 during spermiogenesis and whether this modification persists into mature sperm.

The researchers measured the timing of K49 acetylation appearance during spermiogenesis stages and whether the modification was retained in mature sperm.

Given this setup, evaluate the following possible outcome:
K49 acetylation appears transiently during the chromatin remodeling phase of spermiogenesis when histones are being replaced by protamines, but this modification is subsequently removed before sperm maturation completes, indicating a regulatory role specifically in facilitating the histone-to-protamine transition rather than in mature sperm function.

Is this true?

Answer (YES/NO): NO